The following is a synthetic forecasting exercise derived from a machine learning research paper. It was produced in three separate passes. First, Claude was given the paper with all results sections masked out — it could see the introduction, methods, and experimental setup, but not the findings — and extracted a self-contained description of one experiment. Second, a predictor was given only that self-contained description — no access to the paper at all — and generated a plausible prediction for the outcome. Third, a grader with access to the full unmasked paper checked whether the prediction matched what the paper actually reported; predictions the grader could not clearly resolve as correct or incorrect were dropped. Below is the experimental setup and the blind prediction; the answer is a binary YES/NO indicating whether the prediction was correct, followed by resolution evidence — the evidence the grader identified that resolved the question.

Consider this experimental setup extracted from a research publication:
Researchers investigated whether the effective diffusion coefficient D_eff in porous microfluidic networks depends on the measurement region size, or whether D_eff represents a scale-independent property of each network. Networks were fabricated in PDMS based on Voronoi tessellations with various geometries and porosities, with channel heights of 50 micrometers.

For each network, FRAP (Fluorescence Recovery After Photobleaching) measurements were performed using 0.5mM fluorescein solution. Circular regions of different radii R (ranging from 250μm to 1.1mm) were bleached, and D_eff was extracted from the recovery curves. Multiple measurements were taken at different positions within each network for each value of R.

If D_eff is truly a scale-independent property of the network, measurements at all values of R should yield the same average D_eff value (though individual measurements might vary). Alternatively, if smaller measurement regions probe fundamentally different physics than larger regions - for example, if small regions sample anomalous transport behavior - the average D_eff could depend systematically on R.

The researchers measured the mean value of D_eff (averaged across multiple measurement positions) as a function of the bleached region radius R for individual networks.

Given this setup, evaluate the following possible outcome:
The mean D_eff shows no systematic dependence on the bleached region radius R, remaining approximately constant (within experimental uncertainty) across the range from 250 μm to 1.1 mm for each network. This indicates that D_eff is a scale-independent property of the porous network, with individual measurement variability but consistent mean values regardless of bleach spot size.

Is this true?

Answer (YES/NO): YES